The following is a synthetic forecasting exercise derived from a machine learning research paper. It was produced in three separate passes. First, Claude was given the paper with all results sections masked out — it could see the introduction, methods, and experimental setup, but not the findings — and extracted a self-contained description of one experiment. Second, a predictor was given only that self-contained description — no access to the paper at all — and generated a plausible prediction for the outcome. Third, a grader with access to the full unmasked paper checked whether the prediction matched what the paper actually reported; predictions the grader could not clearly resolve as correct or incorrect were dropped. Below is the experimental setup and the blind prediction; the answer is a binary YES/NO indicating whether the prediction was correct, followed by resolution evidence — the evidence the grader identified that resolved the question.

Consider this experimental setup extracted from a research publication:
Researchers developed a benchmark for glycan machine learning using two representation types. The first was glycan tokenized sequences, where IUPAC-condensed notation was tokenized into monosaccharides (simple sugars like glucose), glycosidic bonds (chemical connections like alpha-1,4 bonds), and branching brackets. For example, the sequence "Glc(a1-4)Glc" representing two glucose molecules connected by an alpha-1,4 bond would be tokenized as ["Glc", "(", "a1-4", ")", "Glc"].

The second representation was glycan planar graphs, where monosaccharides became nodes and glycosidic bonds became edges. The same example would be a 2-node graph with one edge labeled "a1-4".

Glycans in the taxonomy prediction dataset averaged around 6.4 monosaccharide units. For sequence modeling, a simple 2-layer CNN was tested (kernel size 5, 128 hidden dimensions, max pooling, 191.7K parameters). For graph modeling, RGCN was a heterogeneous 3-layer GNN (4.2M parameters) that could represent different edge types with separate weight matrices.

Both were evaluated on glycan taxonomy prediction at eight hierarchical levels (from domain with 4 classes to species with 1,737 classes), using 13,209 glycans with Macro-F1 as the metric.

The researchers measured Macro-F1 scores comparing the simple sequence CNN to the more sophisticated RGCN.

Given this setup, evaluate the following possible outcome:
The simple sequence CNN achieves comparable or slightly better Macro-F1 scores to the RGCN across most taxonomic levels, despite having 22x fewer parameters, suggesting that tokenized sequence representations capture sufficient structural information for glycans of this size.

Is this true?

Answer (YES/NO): NO